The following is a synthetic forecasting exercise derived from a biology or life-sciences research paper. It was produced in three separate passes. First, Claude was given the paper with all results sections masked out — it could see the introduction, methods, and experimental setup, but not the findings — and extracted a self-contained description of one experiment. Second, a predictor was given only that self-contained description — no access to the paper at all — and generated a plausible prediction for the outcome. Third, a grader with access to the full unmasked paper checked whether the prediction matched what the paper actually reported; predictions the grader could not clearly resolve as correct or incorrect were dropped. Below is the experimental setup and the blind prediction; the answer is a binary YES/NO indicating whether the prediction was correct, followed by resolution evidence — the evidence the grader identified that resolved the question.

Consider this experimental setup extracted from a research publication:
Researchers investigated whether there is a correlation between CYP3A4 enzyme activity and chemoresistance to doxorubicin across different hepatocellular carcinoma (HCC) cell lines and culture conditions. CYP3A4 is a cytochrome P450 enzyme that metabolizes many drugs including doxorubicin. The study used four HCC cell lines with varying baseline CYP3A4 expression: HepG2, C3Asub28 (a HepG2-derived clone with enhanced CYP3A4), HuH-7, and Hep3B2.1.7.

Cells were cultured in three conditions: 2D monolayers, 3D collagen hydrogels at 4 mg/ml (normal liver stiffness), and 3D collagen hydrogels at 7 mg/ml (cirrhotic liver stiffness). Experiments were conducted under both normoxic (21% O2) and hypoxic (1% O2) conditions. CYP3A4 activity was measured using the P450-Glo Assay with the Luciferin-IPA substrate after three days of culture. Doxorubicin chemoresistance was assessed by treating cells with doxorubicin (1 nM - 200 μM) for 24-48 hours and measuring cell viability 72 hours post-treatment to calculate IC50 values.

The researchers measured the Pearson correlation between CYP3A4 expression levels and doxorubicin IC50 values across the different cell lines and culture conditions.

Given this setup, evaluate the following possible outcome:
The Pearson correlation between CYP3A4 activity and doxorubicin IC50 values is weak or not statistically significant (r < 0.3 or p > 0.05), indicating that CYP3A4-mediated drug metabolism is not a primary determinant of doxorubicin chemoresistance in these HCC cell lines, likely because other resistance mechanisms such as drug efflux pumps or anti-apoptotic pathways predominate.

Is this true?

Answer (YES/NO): NO